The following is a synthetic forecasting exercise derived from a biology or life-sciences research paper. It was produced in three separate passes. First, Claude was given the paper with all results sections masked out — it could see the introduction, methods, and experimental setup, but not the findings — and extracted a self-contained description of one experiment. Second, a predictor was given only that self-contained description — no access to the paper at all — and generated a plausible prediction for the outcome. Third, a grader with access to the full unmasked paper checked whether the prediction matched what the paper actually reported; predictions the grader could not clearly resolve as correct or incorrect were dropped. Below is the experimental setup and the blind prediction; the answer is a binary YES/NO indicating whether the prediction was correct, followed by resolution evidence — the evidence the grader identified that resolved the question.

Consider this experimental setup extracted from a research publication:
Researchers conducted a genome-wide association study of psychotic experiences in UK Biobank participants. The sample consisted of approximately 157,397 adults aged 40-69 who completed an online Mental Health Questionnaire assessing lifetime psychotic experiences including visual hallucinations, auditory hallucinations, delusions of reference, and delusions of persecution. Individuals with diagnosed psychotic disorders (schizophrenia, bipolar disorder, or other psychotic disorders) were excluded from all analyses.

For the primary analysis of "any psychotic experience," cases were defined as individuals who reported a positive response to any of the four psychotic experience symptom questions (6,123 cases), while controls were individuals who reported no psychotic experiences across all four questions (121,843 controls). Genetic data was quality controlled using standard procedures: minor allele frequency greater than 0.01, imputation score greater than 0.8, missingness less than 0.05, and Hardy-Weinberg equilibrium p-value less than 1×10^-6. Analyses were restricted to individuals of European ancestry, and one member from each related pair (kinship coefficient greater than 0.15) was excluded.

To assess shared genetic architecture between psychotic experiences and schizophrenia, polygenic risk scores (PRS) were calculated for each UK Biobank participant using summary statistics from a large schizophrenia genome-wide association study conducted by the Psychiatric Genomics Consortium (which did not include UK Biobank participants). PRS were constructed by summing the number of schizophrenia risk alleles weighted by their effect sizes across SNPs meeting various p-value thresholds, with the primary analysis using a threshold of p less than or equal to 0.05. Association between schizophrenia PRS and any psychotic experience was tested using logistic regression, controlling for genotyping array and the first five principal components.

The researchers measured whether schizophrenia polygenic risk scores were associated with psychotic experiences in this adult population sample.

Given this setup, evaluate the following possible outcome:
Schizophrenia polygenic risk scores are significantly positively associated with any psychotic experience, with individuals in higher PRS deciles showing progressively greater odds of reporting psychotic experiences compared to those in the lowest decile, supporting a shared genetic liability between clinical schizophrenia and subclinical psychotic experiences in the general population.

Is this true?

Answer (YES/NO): NO